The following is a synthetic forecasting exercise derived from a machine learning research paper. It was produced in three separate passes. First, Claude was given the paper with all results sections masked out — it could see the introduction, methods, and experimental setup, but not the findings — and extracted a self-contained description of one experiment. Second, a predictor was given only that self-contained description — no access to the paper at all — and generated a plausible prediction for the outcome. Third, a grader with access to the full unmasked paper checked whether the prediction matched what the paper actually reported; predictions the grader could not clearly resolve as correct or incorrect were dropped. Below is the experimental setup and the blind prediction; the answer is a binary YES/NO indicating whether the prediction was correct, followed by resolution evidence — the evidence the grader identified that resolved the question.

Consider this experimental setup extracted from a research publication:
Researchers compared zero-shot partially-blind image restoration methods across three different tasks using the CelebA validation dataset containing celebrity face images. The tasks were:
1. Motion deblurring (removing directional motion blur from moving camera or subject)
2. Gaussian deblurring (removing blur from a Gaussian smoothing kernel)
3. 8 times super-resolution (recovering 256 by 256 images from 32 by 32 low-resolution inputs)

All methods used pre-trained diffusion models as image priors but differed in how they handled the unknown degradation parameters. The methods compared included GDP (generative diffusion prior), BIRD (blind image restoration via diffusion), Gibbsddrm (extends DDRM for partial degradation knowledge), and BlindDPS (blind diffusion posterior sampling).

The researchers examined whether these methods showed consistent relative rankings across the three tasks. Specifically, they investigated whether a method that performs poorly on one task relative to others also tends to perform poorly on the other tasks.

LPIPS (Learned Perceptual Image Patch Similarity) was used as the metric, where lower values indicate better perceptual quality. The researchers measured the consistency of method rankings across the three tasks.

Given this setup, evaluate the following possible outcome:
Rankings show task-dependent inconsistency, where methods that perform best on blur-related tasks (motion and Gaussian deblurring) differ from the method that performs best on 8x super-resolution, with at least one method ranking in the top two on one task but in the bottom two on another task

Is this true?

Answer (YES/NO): NO